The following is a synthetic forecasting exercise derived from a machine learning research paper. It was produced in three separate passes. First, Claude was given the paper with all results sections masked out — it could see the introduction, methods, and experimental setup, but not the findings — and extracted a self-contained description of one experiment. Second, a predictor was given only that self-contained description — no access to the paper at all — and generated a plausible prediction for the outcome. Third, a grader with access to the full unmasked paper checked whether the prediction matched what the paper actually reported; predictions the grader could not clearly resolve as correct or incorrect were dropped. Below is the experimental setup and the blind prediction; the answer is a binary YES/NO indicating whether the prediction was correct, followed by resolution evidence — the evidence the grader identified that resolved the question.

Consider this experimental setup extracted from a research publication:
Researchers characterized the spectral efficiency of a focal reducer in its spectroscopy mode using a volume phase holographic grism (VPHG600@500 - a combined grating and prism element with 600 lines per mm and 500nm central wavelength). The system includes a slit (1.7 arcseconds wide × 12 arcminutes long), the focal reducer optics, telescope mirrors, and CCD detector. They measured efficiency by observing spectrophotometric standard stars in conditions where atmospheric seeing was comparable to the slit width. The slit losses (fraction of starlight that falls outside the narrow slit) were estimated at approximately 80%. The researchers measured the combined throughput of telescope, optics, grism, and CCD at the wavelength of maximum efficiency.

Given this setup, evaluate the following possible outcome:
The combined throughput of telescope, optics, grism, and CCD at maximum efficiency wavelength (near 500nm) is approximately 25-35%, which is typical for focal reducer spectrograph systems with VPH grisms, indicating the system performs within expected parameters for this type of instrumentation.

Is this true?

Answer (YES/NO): NO